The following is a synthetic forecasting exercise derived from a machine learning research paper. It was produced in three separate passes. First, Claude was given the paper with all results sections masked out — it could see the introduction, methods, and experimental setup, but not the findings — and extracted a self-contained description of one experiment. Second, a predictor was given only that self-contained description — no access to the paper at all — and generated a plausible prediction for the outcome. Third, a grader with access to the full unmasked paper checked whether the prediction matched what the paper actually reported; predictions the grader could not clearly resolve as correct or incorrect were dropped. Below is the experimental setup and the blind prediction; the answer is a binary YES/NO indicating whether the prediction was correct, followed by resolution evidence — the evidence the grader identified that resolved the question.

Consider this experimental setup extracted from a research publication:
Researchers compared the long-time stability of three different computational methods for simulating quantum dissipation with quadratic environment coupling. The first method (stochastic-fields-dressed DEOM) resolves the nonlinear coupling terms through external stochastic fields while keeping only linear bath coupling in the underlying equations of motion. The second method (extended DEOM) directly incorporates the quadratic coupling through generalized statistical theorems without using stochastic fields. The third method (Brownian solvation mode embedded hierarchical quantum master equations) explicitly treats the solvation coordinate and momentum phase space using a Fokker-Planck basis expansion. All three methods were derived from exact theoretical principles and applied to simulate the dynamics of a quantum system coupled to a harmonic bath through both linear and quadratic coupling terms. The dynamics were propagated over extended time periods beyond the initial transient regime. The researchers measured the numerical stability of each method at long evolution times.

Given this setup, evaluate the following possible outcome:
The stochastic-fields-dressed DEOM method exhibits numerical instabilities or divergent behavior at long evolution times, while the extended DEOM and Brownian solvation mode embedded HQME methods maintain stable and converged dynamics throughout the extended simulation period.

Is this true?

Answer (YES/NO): YES